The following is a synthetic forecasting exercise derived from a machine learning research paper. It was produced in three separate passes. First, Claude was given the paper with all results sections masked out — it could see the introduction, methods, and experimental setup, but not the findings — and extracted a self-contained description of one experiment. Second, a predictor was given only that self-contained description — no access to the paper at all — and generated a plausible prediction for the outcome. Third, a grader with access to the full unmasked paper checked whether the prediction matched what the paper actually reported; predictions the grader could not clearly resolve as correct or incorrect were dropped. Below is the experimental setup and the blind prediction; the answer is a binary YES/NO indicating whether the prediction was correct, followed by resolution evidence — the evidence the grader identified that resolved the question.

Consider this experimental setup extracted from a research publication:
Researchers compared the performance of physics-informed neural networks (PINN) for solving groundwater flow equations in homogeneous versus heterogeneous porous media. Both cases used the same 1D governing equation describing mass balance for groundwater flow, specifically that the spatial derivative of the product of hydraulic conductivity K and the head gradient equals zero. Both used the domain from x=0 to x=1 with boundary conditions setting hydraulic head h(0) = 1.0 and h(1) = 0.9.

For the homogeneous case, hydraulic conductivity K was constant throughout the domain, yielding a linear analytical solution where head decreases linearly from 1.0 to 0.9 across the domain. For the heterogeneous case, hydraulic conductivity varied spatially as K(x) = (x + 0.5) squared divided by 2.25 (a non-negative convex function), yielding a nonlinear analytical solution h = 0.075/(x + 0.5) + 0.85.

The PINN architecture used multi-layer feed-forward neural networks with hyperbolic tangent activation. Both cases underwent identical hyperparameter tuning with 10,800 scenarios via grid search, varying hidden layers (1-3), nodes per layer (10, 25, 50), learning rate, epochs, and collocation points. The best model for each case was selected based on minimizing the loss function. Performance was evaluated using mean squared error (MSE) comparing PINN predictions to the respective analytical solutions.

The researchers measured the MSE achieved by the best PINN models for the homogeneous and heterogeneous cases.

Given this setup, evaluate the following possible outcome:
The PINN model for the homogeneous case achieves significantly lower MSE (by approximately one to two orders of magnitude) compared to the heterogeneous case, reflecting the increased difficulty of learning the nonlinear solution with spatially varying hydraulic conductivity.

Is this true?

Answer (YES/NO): YES